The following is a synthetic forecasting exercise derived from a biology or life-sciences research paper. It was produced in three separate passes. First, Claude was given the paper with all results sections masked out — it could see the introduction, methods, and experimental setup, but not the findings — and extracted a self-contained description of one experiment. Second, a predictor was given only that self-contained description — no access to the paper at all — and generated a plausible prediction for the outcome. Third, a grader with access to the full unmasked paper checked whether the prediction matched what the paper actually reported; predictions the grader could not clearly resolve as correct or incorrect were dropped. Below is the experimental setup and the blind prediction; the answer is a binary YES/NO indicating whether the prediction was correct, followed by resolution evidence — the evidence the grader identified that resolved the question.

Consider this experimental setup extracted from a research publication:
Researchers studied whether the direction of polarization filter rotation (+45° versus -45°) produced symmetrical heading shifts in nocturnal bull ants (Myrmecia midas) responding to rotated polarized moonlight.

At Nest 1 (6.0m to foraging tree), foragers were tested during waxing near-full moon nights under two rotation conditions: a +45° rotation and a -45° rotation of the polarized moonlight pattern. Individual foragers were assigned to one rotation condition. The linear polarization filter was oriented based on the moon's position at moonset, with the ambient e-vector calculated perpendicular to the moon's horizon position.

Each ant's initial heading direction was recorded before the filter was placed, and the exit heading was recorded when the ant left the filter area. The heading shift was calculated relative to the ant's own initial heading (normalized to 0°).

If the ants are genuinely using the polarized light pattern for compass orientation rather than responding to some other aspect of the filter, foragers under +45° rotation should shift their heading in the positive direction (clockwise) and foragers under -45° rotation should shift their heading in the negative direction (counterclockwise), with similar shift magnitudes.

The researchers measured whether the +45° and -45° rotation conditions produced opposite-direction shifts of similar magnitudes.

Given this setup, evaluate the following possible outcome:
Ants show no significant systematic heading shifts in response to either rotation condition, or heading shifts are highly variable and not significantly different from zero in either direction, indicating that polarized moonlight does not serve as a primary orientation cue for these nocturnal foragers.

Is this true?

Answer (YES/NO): NO